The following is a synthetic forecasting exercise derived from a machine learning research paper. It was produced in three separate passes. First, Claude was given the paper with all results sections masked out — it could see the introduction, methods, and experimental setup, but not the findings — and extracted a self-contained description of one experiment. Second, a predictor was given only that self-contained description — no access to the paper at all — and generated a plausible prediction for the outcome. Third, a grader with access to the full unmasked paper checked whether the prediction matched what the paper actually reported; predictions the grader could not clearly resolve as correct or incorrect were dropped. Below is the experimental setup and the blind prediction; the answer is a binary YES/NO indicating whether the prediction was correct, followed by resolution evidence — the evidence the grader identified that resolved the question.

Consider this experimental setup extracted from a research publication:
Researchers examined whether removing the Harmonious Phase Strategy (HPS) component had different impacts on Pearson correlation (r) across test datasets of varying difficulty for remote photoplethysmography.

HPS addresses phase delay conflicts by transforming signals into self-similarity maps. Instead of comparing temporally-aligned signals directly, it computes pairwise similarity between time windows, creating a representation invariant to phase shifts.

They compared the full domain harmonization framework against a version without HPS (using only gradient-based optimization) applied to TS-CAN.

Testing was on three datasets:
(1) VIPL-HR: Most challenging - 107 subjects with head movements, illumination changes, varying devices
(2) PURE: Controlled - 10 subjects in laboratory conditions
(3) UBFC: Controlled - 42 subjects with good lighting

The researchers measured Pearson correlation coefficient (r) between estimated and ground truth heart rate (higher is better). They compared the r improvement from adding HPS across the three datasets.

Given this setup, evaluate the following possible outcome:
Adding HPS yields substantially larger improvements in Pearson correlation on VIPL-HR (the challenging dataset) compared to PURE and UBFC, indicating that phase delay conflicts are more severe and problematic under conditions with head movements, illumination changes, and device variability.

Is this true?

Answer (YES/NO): YES